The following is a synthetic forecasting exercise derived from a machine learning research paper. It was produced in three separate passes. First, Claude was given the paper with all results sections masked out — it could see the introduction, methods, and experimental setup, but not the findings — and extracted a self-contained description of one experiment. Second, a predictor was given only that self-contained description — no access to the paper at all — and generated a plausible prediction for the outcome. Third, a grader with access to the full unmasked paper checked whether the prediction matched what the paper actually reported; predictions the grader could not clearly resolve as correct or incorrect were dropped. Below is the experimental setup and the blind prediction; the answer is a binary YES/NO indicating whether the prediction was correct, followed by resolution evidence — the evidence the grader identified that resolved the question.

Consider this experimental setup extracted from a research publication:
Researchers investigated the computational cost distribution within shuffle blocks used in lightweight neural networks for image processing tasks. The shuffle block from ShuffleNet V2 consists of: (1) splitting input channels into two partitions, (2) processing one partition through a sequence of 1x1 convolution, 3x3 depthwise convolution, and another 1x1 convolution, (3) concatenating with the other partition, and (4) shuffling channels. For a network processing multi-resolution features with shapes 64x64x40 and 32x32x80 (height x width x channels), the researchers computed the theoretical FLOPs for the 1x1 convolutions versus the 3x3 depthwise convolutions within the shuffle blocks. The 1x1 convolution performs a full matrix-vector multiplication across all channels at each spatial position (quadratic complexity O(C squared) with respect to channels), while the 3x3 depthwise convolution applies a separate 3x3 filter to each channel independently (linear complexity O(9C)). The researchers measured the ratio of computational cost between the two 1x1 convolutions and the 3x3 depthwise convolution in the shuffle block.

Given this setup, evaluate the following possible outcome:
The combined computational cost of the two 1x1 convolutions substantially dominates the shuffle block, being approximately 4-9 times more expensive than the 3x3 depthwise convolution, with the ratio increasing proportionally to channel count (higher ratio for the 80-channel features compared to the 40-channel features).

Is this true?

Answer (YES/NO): YES